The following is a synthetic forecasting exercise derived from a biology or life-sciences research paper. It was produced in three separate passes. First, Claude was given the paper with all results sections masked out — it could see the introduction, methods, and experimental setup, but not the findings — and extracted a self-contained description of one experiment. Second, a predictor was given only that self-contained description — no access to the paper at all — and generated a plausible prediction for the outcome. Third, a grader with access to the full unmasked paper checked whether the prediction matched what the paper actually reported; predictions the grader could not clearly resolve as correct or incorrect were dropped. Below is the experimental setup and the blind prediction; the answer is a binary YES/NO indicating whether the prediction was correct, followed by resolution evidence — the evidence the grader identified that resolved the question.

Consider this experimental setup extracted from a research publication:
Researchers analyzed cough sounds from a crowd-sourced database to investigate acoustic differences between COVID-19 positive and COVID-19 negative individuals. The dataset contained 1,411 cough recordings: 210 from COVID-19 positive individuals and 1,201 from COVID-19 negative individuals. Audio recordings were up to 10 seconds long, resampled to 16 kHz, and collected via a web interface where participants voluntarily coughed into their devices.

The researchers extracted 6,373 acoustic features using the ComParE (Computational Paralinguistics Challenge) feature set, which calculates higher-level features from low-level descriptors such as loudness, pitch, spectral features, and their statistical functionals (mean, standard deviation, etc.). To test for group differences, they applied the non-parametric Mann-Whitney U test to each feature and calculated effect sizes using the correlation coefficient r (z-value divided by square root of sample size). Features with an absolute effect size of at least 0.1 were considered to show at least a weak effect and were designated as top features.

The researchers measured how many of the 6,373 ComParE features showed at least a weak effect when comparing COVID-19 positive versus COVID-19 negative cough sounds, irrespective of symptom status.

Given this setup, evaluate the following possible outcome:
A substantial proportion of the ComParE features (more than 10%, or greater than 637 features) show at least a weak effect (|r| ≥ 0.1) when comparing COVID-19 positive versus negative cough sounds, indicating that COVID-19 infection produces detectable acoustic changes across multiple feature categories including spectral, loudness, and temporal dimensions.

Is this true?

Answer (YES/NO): NO